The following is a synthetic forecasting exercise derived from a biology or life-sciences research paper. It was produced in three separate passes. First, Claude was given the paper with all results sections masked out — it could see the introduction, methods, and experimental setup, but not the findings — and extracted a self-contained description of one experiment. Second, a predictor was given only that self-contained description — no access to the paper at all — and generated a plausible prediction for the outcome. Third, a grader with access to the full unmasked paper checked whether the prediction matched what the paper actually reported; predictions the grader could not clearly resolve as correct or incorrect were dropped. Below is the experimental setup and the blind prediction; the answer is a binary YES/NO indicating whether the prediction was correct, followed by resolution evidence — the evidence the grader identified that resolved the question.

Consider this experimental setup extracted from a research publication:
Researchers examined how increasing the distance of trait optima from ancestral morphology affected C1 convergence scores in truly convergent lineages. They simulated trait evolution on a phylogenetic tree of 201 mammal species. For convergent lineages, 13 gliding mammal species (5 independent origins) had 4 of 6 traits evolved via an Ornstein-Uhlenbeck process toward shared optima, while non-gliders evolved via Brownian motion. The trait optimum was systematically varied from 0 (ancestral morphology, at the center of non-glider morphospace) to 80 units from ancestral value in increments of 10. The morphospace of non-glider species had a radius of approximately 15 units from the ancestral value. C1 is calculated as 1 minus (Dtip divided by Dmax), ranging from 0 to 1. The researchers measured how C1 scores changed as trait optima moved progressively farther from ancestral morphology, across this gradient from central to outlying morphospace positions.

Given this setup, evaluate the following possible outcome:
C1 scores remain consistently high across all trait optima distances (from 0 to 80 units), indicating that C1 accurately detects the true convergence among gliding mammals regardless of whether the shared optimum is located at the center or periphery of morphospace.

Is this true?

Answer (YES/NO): NO